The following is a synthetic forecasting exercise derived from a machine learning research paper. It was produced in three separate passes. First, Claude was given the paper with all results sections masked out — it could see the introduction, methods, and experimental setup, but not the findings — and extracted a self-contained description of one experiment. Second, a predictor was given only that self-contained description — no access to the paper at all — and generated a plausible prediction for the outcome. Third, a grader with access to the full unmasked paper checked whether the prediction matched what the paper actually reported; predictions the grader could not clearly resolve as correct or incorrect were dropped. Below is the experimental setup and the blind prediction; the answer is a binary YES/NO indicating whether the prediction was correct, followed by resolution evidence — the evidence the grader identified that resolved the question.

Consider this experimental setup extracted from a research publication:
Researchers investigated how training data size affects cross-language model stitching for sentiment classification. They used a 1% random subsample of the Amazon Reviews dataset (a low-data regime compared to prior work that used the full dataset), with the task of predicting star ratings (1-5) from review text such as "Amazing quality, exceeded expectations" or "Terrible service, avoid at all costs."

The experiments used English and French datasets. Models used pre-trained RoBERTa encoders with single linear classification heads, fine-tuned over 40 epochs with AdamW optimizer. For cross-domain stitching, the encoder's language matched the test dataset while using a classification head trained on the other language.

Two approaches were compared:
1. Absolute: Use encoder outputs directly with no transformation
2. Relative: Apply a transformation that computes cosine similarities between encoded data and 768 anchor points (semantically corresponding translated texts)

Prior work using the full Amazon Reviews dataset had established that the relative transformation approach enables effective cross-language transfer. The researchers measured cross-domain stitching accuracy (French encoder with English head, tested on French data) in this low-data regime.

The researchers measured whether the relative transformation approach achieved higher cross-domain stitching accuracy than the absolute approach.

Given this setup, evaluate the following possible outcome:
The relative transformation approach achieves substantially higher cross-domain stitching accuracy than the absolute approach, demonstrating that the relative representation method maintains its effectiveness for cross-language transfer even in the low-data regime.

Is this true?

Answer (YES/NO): YES